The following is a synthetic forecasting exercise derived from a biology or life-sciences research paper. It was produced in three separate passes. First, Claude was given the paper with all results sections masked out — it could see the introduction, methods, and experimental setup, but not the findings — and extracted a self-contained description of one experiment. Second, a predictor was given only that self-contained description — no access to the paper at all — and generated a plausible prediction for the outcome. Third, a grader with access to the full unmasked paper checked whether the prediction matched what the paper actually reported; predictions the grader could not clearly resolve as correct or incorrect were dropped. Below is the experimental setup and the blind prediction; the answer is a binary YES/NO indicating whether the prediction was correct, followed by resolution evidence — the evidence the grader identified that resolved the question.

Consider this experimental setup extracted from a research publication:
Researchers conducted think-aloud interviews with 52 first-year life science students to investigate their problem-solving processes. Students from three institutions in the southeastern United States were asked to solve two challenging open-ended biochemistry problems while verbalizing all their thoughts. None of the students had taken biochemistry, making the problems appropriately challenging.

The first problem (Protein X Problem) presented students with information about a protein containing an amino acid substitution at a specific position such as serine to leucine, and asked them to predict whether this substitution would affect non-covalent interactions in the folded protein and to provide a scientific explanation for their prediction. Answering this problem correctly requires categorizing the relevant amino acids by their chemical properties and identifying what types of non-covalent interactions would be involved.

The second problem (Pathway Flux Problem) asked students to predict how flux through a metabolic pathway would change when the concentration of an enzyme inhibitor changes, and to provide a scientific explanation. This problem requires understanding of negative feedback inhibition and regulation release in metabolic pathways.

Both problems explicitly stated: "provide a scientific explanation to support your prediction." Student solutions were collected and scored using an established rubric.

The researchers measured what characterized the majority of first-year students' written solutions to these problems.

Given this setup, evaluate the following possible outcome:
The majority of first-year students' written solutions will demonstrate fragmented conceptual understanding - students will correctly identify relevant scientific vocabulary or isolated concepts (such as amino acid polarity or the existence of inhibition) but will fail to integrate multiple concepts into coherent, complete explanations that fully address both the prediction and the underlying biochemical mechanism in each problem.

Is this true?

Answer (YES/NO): NO